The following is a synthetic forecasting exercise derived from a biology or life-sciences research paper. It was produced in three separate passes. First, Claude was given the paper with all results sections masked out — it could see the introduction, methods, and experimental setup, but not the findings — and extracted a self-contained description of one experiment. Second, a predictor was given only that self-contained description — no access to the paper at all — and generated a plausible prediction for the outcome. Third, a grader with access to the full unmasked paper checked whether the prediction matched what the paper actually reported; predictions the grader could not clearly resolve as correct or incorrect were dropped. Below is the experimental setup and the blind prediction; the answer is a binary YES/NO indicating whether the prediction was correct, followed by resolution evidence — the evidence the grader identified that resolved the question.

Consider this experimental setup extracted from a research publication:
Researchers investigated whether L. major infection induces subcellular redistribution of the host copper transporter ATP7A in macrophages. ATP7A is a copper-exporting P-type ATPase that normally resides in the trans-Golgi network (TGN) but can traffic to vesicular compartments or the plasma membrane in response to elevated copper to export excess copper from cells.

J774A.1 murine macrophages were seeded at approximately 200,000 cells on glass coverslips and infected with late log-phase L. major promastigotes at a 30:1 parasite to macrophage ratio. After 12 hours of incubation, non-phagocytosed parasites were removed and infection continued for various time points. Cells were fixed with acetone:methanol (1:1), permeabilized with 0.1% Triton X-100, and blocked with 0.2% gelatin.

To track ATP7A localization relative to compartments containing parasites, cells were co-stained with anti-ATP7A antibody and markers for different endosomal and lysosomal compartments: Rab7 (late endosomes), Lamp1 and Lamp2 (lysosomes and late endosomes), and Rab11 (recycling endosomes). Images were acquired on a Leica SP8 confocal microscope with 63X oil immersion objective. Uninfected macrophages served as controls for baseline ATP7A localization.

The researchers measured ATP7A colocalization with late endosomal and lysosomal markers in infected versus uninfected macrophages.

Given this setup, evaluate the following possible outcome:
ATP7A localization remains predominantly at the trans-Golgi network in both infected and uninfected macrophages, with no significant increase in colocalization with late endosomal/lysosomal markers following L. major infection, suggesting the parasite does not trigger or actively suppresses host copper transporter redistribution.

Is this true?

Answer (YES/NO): NO